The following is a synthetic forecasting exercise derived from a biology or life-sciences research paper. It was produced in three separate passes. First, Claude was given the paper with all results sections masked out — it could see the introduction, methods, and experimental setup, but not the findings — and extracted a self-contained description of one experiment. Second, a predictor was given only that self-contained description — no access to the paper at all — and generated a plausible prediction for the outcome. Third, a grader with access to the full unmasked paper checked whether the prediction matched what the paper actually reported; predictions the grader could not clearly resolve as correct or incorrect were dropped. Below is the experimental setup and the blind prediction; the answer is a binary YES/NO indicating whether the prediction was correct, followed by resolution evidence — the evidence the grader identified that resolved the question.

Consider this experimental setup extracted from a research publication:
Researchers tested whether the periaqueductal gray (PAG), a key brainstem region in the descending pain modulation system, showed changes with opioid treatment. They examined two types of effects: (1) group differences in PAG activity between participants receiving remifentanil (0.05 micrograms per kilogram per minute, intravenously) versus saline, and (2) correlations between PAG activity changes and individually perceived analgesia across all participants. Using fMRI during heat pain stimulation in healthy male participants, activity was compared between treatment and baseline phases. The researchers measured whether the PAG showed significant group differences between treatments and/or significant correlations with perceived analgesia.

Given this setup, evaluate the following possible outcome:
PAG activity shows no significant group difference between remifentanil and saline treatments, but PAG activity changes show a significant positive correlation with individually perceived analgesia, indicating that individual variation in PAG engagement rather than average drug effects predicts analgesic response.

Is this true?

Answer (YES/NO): NO